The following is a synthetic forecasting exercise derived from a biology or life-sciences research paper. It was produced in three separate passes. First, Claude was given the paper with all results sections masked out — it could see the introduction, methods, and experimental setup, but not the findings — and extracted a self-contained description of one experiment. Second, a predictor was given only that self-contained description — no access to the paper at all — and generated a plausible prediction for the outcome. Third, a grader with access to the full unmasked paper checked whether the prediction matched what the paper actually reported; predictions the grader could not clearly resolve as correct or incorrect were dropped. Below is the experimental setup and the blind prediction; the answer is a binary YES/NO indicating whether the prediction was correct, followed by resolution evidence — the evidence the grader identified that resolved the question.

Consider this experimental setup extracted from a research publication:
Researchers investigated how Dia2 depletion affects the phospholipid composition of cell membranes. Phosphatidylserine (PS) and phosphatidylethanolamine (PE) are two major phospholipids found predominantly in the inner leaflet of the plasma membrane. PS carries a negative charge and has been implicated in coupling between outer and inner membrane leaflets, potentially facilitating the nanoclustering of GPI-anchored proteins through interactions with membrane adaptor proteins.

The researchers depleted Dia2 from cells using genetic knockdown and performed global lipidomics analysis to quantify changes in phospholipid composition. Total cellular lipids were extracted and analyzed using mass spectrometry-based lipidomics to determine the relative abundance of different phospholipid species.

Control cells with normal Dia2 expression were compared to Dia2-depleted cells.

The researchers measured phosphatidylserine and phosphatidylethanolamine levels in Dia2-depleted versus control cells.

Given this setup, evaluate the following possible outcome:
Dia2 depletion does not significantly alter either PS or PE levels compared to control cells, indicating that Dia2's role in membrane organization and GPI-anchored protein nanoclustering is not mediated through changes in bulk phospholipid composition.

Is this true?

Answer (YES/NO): NO